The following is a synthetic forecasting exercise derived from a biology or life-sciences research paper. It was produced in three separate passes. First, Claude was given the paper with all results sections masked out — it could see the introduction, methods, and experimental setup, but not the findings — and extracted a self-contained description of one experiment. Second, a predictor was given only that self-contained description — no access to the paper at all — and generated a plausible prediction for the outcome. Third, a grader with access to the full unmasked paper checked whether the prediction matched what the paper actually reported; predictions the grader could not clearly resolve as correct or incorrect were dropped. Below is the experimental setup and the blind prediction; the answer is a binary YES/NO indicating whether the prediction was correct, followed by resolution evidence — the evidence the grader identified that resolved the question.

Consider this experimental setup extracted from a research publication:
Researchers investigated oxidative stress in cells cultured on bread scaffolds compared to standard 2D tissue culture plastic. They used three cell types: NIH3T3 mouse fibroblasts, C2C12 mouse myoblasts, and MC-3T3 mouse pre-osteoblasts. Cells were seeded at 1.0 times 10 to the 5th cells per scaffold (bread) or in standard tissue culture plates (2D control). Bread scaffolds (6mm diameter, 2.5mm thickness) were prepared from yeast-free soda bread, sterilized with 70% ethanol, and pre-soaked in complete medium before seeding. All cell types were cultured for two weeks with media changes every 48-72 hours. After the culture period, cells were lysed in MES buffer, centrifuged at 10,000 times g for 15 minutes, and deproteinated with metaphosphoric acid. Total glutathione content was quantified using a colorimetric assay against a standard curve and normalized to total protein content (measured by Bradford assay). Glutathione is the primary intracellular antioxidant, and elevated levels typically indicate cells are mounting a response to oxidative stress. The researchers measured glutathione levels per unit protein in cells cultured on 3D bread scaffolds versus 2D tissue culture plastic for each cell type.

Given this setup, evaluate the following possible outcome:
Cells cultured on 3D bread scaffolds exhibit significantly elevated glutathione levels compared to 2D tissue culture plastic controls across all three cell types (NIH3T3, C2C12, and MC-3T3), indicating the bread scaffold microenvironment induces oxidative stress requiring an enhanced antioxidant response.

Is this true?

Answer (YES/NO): NO